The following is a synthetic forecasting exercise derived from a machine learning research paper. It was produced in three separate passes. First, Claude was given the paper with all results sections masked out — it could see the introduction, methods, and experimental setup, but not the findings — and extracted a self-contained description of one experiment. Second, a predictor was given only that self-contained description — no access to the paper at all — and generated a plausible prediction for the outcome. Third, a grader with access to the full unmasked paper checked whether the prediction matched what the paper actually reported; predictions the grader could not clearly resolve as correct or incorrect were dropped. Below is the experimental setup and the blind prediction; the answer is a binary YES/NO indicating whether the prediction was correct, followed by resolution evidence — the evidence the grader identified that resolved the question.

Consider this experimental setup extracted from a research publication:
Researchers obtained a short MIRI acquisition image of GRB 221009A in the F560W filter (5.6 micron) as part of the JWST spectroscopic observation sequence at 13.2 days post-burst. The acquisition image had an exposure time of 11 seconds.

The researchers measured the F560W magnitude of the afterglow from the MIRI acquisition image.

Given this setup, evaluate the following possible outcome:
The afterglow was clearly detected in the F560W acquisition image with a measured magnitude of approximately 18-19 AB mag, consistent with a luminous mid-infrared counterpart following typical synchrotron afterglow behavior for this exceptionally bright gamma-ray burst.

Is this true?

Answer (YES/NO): NO